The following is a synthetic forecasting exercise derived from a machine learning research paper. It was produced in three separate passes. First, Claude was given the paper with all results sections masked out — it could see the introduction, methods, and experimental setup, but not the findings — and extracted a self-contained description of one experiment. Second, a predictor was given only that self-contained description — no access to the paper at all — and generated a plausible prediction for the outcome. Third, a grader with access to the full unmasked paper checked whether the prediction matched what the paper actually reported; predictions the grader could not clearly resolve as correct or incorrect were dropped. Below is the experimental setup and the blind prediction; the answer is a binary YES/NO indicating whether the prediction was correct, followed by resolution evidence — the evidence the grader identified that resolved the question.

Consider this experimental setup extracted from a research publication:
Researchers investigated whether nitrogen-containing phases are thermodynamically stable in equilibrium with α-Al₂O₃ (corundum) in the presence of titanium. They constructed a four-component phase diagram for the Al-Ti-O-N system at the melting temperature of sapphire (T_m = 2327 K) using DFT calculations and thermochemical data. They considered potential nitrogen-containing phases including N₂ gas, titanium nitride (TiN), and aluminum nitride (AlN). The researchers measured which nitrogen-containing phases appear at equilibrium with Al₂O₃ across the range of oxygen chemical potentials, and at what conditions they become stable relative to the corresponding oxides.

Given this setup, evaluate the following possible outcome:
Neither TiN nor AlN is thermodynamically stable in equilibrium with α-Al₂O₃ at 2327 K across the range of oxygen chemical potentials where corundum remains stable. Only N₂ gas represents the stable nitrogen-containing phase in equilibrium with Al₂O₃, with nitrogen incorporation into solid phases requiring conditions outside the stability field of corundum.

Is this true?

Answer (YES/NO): NO